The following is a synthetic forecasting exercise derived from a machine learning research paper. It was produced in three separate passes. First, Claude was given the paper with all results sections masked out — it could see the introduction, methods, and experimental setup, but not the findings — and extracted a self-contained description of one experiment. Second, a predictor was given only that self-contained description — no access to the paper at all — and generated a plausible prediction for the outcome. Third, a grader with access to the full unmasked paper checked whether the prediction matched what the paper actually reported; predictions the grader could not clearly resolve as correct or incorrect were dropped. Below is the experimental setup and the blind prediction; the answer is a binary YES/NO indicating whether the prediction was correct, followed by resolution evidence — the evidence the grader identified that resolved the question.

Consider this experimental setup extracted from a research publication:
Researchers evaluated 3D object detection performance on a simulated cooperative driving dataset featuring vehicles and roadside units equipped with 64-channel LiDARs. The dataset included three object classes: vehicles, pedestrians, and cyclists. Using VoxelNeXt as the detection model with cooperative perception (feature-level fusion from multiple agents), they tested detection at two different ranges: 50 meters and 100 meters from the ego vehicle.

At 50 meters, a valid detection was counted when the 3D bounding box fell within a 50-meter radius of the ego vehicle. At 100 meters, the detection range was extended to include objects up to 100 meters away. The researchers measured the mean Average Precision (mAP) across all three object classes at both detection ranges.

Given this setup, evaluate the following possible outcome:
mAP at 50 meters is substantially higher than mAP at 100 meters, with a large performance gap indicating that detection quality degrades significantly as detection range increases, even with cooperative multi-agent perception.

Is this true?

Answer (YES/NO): YES